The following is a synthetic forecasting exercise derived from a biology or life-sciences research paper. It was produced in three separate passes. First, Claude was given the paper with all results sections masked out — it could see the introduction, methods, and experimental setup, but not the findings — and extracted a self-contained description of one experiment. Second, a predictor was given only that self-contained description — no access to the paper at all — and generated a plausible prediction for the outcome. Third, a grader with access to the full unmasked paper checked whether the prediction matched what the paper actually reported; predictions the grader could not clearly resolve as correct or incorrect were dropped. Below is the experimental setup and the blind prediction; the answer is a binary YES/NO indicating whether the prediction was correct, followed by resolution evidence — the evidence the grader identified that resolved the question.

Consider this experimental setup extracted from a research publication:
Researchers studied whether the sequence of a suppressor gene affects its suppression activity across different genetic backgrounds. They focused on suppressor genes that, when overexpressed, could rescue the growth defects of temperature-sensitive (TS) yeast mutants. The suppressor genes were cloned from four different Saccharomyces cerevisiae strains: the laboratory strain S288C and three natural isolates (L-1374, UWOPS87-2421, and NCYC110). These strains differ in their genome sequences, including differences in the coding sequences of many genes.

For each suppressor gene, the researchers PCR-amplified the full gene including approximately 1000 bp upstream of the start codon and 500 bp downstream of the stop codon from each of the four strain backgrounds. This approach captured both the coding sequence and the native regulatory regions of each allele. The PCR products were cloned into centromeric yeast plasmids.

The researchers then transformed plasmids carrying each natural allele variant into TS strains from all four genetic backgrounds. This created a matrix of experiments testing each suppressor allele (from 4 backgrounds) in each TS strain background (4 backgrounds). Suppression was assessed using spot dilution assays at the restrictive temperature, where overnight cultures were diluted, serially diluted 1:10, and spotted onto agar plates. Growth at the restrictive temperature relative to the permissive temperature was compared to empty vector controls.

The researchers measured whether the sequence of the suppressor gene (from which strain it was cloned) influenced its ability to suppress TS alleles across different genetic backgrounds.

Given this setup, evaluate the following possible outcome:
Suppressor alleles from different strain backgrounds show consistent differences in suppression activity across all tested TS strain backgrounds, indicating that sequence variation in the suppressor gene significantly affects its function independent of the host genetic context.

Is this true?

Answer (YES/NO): NO